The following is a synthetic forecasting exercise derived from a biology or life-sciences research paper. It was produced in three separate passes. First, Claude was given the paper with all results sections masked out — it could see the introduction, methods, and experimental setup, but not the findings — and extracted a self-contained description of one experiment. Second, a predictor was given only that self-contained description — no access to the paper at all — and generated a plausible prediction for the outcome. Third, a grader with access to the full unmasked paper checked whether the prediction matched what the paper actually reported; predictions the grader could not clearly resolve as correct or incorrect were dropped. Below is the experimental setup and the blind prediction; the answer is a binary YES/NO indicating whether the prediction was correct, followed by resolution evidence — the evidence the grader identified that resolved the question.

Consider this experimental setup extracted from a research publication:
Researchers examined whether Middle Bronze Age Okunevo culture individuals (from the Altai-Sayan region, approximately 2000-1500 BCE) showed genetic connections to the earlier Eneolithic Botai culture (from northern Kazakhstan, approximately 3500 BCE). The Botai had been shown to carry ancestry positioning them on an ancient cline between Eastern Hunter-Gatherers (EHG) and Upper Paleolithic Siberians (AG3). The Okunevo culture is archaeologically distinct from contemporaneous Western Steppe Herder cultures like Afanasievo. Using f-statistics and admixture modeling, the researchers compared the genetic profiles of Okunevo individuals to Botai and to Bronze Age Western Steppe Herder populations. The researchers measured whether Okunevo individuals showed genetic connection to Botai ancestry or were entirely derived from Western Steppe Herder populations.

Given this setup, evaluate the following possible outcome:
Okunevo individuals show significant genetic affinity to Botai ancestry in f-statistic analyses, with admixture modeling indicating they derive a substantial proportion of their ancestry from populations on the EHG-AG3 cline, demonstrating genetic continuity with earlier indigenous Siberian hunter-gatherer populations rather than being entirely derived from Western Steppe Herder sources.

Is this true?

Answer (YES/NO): YES